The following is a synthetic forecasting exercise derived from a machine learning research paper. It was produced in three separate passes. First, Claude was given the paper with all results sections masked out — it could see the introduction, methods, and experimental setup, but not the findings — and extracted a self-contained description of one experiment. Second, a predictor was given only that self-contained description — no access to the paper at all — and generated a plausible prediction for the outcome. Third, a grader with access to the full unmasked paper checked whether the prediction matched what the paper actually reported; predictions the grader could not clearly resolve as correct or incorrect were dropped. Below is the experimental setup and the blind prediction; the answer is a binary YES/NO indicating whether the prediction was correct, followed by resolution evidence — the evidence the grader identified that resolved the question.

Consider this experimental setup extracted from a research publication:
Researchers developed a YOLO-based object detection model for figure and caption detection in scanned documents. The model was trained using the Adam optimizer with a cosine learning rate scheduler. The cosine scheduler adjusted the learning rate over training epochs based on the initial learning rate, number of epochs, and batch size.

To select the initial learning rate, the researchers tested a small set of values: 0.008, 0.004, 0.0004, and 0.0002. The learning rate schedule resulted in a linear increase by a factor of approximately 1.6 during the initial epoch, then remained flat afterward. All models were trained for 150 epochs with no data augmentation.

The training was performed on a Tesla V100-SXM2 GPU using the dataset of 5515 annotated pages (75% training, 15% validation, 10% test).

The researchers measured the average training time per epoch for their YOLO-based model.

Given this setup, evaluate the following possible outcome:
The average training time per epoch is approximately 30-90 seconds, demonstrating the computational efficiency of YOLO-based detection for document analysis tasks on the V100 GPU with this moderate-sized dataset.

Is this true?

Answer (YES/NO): NO